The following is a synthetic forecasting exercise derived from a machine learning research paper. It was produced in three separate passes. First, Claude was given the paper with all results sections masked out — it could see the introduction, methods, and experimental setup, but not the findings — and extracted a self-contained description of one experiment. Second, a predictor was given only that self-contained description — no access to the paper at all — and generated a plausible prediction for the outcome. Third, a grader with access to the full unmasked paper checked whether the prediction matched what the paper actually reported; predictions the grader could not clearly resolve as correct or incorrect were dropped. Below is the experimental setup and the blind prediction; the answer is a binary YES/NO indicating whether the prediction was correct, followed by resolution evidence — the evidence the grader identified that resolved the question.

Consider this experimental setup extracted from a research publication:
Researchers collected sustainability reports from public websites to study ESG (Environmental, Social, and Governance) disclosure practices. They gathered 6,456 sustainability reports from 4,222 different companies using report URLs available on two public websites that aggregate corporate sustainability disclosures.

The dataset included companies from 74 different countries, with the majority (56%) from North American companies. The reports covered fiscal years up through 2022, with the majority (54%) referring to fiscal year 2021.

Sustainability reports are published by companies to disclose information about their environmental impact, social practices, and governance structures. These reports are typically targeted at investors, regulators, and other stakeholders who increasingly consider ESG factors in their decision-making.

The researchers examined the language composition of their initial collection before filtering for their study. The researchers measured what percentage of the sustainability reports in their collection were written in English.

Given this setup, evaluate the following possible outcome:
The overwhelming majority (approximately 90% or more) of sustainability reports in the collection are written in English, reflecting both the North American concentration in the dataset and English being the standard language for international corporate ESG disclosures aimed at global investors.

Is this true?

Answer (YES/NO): YES